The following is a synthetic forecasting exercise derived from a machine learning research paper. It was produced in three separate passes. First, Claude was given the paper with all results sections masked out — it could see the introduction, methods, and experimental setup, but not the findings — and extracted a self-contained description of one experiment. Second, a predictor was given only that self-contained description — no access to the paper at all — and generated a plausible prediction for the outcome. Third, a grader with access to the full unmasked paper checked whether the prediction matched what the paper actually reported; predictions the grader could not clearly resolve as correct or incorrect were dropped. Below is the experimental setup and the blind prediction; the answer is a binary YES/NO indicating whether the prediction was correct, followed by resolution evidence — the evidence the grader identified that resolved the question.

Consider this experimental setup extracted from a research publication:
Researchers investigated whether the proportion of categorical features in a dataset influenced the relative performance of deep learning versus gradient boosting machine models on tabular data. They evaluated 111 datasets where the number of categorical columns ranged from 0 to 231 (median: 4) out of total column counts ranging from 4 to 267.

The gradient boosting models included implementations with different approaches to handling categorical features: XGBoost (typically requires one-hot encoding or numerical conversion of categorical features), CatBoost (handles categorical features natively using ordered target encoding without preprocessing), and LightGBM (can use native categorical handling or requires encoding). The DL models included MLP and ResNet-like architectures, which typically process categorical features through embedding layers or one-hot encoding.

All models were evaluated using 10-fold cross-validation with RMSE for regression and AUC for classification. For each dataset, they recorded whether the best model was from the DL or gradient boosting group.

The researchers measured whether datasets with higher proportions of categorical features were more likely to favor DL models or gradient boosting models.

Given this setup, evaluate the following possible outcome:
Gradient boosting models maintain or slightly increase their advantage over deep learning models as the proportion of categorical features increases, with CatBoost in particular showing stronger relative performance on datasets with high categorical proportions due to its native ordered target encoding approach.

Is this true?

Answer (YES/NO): NO